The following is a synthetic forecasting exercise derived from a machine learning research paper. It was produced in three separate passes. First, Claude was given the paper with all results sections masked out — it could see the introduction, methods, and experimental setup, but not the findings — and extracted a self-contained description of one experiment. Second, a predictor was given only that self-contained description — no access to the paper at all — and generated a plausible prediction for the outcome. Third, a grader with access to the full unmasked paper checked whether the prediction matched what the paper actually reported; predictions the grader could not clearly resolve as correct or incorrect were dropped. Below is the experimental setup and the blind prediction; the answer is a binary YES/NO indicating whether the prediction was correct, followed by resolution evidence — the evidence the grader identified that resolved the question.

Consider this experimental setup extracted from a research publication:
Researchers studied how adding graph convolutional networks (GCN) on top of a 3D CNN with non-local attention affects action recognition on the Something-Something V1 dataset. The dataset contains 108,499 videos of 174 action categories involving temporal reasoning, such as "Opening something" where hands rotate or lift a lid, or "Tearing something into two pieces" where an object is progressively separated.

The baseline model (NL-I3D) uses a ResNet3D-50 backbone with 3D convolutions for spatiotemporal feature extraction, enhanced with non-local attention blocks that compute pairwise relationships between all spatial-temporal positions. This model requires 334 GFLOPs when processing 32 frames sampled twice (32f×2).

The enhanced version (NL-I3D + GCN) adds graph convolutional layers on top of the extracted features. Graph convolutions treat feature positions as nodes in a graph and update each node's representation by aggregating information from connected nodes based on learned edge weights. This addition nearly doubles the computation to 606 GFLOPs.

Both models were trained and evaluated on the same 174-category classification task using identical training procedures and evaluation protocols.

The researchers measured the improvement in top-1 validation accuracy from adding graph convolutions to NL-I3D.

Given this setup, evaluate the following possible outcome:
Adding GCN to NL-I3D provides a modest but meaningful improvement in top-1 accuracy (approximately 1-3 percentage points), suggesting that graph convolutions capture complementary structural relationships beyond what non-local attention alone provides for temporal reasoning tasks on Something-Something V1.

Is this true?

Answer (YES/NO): YES